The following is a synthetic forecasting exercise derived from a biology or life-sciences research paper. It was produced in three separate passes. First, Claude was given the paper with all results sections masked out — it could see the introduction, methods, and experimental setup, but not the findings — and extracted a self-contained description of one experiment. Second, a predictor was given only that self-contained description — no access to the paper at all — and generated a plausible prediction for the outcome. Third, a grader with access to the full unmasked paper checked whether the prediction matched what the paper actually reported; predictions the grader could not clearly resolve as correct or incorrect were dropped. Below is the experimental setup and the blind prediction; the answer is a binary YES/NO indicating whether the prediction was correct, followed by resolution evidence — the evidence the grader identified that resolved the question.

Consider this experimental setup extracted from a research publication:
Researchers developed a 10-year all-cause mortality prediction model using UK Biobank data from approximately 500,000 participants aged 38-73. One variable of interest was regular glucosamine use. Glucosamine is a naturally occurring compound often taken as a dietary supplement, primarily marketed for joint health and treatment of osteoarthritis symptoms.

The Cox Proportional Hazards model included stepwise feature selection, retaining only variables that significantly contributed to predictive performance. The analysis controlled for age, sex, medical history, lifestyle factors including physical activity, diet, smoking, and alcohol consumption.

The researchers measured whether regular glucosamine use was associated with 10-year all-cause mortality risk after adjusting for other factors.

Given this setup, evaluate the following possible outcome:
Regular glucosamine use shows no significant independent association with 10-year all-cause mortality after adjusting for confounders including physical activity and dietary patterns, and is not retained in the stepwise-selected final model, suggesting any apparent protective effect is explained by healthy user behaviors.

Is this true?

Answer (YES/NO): NO